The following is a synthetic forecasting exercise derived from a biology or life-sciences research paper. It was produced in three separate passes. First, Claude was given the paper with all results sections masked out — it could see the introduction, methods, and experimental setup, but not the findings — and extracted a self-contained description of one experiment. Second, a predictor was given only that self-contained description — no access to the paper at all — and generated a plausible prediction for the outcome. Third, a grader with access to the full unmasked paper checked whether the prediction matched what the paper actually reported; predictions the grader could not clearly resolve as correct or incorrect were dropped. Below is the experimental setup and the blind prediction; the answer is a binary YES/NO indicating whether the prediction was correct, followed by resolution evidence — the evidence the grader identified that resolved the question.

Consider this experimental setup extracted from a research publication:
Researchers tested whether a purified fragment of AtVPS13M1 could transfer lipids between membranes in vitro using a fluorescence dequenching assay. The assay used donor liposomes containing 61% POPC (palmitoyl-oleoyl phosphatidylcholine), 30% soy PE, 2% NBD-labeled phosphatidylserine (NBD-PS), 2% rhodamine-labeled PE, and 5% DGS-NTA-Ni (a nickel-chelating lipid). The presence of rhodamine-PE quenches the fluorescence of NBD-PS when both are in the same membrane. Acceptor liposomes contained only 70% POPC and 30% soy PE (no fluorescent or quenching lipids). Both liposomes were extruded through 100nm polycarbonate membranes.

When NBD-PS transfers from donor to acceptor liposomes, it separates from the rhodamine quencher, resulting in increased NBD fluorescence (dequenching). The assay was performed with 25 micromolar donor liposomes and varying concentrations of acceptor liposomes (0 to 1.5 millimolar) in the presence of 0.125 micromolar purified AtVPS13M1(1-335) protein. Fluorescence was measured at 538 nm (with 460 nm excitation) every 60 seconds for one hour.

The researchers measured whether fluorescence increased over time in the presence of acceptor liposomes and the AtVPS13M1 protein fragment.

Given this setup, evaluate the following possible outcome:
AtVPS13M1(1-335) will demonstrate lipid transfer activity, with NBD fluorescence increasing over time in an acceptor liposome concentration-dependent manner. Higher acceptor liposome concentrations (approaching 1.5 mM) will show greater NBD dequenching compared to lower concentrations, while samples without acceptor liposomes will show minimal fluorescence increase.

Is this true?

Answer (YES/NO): YES